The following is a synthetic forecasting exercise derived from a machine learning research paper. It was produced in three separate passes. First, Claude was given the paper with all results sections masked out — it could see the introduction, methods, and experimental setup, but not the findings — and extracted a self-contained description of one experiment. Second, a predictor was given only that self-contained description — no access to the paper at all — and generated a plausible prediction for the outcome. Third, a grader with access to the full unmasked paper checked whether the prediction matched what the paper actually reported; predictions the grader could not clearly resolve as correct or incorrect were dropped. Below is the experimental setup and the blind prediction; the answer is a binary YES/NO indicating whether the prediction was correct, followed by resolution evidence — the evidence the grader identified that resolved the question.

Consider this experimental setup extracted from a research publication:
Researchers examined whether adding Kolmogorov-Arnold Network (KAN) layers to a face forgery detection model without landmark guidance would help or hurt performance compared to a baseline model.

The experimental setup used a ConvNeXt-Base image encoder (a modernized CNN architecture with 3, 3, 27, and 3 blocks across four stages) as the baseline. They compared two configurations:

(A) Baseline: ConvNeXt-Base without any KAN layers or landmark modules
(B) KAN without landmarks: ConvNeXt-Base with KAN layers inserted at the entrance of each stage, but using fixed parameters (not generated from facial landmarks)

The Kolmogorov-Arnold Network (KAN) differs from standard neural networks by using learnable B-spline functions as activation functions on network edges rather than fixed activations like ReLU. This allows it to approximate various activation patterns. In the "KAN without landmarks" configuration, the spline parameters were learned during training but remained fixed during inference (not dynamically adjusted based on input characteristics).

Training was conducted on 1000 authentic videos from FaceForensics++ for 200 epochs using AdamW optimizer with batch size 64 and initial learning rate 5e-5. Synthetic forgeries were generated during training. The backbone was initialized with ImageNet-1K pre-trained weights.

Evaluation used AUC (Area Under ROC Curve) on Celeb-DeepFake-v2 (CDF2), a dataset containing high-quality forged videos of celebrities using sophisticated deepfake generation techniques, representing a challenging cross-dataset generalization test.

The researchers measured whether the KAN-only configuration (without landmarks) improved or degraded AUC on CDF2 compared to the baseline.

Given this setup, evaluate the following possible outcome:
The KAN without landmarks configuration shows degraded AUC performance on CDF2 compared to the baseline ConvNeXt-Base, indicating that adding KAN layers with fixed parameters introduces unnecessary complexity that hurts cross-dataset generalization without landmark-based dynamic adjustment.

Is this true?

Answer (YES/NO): YES